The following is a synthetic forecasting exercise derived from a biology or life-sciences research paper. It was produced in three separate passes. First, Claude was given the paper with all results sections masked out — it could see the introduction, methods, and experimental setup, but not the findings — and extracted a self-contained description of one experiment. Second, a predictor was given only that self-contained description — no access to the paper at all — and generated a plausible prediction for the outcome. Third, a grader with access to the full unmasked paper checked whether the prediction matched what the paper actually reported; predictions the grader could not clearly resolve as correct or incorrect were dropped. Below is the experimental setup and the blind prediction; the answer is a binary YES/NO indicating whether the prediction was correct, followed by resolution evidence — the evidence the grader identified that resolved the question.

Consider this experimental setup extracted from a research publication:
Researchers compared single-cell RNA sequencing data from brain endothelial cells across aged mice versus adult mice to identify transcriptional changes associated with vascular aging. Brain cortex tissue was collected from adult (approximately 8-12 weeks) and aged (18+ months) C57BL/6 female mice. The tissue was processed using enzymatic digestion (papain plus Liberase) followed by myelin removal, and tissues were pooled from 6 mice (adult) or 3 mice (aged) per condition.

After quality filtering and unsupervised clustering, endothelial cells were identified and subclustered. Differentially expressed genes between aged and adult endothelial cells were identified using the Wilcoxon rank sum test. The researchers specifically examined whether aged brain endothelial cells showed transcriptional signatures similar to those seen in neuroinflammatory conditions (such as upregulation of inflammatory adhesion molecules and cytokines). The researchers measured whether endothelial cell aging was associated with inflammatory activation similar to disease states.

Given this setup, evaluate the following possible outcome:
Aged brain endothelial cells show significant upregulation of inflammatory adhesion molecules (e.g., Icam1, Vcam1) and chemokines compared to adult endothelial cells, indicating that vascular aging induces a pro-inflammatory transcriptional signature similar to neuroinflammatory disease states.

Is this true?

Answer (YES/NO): NO